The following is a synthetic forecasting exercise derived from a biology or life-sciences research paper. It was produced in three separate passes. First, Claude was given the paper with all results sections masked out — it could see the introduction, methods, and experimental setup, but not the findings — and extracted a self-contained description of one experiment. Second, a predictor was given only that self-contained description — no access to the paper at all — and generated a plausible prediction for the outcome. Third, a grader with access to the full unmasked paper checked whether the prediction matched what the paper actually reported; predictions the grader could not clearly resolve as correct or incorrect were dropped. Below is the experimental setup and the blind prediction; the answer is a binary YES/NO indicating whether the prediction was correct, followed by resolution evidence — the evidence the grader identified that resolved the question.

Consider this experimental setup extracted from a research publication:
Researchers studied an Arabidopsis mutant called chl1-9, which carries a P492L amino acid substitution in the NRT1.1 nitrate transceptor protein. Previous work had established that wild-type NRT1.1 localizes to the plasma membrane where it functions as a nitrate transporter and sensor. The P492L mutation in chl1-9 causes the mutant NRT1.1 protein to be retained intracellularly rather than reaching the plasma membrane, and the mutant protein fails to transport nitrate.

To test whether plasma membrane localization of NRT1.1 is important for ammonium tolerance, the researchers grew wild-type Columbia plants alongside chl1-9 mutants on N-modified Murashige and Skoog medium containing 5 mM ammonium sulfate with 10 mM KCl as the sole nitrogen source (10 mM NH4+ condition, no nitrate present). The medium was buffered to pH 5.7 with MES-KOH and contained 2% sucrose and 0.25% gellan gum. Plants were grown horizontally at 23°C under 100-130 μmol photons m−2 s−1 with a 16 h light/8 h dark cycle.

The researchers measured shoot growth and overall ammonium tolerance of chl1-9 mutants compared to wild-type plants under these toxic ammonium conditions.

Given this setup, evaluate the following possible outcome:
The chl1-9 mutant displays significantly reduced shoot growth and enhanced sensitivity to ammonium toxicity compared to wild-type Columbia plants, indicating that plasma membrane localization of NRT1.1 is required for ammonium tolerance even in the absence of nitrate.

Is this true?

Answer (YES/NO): NO